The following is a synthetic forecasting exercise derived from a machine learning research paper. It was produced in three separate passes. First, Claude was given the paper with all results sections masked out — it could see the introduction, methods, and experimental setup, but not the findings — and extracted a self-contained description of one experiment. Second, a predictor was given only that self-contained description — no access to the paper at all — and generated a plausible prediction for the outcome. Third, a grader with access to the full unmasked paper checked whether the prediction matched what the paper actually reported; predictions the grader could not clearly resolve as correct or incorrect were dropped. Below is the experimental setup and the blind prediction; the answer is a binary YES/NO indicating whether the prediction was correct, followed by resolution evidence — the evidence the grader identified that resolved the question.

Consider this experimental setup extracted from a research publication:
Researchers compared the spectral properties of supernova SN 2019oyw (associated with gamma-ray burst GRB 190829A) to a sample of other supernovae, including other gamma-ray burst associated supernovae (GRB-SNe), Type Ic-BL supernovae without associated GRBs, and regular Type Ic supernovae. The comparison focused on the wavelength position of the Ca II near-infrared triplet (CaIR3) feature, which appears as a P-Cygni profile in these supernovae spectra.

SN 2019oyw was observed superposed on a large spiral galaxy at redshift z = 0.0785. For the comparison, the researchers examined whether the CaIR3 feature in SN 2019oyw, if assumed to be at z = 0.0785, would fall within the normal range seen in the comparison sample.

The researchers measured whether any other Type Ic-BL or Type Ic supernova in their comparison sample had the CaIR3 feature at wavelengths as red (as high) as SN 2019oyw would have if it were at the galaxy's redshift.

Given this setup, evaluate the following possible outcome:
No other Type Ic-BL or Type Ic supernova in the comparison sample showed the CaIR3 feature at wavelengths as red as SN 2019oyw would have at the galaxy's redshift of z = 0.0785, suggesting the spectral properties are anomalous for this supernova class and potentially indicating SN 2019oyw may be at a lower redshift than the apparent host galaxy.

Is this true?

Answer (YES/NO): NO